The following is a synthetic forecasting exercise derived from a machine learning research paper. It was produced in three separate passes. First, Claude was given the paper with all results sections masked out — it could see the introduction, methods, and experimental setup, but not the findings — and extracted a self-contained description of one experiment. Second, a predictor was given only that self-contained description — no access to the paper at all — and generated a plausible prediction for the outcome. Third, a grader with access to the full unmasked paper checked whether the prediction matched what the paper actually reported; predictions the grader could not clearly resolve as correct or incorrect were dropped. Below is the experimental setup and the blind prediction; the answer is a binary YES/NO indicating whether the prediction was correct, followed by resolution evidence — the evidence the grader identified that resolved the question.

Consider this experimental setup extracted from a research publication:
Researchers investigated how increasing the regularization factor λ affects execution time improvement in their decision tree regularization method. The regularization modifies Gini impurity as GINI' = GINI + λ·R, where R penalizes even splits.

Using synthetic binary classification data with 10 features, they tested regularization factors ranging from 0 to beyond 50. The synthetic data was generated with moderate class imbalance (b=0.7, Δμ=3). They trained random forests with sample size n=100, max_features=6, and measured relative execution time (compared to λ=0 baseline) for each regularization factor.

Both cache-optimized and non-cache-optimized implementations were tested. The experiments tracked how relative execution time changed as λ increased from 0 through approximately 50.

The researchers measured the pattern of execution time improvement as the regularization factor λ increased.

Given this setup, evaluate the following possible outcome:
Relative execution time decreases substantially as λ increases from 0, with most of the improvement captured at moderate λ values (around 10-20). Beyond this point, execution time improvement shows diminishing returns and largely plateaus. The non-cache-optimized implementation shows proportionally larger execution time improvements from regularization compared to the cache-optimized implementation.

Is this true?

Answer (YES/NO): NO